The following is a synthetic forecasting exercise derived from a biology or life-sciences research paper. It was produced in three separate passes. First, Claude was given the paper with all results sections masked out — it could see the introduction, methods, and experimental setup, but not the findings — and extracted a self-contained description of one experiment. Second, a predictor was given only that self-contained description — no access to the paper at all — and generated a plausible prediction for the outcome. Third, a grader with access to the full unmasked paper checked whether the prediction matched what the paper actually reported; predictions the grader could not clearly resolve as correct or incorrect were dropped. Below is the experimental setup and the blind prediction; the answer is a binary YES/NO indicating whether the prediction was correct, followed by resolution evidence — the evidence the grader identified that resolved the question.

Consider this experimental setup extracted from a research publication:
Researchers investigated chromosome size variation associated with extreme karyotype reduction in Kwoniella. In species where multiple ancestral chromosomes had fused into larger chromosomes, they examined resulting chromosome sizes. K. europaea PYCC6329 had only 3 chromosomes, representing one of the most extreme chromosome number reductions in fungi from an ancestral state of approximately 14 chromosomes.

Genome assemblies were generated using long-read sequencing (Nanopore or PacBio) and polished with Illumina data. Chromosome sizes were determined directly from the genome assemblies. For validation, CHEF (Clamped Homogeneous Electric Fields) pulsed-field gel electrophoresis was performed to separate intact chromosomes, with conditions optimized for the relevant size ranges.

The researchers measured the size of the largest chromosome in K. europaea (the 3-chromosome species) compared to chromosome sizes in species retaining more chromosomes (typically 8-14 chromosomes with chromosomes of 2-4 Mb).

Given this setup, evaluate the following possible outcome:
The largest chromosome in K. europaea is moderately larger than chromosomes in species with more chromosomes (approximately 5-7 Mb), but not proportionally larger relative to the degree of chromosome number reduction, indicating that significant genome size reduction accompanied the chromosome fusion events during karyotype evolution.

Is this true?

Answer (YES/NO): NO